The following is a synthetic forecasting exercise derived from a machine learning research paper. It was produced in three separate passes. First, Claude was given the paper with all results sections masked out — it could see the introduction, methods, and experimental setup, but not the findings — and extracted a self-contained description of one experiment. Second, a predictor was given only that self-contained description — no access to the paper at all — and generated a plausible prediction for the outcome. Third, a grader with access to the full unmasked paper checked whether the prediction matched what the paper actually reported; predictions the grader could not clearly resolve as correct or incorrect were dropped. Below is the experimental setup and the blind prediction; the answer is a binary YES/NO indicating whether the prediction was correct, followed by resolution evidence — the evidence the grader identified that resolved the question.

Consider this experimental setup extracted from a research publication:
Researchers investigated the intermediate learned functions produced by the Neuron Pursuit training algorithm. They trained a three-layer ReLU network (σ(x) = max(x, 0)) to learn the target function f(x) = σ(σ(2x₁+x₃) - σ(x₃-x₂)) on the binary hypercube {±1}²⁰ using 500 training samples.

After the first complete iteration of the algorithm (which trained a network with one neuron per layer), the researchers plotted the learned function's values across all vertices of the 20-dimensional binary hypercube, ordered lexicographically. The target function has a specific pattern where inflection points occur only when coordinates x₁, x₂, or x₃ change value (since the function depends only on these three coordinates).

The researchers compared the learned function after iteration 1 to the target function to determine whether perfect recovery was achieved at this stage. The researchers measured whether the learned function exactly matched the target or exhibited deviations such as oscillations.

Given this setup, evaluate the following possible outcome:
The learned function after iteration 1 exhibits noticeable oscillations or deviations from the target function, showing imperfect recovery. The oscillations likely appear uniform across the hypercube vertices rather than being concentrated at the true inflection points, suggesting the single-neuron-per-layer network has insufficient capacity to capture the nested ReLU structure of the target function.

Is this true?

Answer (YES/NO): NO